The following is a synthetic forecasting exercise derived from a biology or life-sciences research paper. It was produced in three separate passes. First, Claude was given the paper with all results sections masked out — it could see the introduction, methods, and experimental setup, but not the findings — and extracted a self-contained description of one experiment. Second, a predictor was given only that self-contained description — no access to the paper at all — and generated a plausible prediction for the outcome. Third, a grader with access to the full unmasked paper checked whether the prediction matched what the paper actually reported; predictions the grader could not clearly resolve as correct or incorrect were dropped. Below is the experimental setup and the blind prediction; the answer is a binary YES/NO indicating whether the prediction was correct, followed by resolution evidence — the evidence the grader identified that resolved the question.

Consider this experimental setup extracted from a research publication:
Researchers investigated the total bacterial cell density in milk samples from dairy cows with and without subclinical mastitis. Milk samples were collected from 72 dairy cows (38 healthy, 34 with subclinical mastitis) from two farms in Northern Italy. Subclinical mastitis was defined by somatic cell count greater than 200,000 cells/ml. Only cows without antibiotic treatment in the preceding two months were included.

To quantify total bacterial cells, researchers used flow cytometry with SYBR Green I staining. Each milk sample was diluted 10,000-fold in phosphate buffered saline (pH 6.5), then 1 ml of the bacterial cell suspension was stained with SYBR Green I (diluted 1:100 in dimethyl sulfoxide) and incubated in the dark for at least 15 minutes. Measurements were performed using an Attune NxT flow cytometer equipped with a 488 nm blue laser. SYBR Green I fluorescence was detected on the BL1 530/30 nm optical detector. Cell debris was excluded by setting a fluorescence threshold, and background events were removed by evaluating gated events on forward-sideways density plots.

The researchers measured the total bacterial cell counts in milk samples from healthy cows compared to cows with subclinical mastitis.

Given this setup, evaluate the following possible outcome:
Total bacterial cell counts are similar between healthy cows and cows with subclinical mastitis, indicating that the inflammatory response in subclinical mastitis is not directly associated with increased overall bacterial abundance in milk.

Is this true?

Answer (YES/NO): NO